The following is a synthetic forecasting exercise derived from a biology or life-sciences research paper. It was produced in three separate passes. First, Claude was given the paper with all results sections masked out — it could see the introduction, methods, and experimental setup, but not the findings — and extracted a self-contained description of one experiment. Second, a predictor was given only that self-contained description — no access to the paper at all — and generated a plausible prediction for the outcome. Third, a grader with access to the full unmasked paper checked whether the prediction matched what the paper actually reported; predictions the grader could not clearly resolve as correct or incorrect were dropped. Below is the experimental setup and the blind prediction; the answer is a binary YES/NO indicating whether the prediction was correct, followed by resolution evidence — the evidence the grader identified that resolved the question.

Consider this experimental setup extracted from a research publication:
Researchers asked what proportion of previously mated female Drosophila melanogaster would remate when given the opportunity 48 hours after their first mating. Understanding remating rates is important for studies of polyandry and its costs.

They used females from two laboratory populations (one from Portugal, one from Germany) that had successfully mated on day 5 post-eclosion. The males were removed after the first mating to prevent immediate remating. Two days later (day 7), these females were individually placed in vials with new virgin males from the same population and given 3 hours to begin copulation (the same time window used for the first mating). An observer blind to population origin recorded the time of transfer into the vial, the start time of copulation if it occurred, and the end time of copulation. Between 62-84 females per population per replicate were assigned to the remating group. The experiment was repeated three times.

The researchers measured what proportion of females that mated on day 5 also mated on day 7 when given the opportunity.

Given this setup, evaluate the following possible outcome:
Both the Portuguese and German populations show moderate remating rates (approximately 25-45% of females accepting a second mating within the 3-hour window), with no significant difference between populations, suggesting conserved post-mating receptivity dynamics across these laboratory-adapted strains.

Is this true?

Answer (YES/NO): NO